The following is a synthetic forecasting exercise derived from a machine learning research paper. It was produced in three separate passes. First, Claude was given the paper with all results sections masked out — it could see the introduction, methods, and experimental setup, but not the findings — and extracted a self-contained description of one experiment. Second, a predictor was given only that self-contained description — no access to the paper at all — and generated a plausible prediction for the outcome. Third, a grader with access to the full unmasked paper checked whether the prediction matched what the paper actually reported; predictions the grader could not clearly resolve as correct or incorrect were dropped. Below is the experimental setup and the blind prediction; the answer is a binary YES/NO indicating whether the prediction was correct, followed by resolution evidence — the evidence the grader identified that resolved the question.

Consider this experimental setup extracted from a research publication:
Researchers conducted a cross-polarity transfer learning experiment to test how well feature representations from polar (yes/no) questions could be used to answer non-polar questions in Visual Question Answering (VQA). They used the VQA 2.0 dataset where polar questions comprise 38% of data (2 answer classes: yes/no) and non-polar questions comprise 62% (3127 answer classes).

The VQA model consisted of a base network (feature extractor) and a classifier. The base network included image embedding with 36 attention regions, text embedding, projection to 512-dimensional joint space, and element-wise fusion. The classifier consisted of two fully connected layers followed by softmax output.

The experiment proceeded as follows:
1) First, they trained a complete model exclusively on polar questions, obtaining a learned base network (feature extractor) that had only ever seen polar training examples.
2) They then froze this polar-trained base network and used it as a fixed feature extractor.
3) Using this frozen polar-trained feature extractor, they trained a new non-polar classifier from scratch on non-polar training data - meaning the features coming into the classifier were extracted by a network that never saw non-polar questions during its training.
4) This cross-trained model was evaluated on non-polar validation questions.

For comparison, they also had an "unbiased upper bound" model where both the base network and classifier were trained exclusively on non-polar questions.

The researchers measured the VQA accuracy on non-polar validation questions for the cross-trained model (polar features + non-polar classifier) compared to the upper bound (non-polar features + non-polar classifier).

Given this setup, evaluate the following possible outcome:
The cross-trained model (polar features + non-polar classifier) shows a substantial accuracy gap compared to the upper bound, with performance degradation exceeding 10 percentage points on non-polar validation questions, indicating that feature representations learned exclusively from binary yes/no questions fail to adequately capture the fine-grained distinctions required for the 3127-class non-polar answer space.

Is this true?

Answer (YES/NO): YES